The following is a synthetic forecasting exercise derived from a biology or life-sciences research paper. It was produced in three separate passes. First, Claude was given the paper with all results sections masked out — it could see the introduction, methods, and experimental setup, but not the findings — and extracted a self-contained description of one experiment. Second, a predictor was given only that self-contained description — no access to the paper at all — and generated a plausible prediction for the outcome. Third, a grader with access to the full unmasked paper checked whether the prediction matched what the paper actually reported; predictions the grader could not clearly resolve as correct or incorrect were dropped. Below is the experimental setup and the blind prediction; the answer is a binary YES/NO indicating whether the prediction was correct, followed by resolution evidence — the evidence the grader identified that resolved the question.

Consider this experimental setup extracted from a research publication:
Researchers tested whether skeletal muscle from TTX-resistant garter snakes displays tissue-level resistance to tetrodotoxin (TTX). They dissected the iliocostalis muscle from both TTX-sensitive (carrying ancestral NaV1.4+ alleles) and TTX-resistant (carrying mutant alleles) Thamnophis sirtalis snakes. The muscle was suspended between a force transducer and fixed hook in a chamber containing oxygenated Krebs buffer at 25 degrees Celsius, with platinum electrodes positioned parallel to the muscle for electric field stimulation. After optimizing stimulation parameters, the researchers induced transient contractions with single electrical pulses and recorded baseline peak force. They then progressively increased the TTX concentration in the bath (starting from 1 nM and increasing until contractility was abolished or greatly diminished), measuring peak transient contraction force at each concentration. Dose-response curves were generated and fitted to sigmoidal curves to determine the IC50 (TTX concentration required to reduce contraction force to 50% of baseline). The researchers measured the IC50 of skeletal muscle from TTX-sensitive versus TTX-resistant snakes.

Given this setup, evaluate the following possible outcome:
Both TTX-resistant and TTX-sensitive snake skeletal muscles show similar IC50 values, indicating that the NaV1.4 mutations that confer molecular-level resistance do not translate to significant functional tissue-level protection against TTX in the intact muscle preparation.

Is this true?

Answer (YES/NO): NO